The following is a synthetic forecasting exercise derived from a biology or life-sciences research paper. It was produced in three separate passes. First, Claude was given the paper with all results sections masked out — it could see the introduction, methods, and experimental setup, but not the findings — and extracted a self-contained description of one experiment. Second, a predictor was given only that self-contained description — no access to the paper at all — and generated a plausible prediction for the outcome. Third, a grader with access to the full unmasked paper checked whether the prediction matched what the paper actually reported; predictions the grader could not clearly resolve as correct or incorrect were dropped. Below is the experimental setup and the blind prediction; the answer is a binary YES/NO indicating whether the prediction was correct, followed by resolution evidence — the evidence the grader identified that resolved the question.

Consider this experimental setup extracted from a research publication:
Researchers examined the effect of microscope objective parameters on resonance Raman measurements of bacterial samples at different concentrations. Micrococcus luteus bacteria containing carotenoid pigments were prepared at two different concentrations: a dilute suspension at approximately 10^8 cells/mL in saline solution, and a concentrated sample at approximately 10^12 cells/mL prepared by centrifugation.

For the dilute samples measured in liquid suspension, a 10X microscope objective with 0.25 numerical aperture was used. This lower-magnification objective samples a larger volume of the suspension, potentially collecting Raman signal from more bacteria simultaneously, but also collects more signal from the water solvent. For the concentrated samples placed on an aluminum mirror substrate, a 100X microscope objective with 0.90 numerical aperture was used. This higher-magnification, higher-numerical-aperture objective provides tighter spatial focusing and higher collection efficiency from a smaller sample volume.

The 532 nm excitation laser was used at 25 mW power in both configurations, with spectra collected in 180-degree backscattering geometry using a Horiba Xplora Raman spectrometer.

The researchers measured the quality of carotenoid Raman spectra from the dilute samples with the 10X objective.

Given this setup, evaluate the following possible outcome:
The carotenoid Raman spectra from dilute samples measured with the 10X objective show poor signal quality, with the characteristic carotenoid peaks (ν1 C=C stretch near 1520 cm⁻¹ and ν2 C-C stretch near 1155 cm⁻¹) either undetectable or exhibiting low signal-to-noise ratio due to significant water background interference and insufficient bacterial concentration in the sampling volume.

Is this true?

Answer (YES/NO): NO